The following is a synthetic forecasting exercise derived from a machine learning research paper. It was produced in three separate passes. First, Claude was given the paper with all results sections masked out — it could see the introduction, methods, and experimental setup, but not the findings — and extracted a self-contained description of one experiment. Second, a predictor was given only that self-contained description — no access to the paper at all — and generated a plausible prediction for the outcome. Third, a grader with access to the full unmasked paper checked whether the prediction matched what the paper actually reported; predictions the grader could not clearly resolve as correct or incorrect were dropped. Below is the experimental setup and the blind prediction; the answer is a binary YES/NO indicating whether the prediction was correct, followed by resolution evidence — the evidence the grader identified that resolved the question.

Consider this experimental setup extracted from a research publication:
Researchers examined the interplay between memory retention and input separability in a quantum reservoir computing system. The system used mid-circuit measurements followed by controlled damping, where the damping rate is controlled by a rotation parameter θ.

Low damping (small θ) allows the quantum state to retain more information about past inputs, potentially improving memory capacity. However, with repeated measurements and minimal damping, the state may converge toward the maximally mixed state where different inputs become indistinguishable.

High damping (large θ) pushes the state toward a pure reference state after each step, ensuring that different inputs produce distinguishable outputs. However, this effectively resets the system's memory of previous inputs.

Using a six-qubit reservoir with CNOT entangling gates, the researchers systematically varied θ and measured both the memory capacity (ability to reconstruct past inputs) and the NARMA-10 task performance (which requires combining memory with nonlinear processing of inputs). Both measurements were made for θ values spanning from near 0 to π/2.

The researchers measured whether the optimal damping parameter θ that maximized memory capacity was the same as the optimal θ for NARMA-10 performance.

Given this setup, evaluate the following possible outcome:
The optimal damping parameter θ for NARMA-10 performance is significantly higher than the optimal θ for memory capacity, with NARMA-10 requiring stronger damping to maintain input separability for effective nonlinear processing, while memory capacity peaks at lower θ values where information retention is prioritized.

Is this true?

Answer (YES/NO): NO